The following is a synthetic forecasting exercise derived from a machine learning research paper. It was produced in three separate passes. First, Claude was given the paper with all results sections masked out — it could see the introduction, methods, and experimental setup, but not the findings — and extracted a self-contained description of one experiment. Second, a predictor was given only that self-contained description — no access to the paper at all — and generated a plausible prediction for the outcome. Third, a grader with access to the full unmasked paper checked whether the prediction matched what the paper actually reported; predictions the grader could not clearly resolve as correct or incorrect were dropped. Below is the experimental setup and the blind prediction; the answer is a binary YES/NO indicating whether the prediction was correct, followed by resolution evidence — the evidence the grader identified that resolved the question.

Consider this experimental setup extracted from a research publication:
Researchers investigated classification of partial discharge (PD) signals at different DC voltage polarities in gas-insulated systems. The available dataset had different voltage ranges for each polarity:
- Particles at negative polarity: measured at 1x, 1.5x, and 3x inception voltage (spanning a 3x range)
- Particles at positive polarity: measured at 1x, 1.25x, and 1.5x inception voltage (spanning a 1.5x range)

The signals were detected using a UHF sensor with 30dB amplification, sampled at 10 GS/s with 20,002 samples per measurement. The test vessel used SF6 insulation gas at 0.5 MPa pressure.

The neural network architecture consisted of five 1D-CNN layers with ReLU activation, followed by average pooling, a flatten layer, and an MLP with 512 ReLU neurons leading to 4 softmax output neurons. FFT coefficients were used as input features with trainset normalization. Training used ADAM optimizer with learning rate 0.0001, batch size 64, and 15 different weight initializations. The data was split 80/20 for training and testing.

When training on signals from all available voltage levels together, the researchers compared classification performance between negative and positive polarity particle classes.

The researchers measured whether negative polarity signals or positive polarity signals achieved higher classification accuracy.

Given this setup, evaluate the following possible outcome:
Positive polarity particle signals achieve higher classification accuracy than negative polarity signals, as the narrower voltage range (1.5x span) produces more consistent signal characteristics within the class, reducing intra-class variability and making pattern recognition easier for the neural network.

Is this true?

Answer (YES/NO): YES